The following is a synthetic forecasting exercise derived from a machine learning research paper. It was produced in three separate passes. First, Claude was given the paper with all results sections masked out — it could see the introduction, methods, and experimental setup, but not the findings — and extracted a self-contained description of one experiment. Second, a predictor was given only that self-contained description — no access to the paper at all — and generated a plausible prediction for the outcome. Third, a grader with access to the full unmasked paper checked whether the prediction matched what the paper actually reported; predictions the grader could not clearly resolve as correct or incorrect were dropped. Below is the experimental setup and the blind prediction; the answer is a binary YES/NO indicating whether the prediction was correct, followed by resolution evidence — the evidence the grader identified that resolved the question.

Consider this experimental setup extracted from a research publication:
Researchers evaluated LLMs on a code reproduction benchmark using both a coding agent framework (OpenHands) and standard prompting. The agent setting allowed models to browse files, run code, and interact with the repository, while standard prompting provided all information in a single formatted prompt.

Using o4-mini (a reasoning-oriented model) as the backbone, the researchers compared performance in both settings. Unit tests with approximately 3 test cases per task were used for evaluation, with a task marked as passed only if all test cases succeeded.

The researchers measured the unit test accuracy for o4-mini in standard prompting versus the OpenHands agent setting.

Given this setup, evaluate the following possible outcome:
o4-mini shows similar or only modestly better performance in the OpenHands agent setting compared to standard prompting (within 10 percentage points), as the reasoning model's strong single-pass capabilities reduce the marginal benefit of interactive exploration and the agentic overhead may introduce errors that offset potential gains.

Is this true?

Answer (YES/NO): NO